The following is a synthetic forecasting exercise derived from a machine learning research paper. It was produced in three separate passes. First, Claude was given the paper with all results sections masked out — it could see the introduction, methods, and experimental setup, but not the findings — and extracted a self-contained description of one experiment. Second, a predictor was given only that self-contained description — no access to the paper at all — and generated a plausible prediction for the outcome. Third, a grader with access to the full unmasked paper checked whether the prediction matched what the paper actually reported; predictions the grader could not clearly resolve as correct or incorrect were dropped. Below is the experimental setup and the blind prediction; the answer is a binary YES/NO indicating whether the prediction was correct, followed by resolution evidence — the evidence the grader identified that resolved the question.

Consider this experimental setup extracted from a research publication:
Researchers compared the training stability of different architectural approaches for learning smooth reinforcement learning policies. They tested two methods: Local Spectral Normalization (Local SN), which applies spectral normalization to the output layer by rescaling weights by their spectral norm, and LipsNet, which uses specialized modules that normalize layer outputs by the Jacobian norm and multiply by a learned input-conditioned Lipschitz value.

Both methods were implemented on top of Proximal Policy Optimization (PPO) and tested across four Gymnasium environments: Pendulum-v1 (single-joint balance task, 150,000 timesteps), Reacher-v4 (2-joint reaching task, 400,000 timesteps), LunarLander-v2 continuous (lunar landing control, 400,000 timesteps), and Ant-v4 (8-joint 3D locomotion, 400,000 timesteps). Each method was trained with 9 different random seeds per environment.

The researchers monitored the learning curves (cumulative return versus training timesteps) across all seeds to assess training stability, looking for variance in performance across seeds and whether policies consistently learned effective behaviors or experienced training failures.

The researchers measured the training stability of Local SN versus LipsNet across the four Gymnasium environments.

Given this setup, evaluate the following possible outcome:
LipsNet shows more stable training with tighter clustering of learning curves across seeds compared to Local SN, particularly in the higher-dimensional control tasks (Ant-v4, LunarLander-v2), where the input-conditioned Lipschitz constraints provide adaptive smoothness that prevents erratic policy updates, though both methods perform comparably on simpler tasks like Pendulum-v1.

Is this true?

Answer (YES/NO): NO